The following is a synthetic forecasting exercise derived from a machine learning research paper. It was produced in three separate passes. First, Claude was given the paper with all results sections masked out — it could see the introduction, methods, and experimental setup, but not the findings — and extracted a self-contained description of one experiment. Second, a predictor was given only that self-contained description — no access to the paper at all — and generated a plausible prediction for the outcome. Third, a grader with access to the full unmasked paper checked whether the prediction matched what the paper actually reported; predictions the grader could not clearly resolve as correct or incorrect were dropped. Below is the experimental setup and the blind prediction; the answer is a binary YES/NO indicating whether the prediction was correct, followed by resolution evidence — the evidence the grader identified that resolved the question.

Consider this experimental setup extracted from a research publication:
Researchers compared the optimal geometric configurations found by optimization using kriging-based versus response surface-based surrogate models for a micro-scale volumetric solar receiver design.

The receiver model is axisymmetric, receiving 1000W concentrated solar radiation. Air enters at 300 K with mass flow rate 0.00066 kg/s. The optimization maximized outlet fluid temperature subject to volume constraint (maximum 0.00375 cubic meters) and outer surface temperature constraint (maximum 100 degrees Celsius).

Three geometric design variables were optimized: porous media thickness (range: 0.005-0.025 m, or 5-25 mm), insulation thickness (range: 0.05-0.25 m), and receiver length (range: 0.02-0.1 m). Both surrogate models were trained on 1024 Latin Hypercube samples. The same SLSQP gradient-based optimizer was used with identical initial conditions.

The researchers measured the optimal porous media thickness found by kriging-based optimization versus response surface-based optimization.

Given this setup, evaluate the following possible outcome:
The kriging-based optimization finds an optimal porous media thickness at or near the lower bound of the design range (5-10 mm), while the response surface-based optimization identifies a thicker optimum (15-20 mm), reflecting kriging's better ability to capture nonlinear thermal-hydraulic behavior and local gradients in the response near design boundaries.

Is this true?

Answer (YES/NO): NO